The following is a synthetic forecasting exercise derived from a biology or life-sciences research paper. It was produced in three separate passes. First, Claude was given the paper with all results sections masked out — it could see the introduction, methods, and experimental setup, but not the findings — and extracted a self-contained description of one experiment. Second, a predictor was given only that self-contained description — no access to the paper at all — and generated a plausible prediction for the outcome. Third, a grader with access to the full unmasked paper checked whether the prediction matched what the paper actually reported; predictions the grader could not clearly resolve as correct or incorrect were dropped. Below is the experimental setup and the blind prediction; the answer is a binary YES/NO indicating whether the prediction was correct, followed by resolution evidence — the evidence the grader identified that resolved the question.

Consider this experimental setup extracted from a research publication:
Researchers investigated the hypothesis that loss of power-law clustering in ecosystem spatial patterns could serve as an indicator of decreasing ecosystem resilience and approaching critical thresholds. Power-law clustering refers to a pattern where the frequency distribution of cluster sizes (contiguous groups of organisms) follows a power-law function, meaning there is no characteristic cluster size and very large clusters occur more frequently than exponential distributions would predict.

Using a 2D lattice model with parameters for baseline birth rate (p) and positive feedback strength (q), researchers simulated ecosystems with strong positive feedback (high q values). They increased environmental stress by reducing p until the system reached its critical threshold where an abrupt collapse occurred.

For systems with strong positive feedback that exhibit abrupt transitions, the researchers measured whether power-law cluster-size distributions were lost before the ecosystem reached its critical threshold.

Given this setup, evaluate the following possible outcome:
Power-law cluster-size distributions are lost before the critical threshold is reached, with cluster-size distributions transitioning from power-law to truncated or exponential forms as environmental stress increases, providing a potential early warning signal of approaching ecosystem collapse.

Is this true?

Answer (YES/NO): NO